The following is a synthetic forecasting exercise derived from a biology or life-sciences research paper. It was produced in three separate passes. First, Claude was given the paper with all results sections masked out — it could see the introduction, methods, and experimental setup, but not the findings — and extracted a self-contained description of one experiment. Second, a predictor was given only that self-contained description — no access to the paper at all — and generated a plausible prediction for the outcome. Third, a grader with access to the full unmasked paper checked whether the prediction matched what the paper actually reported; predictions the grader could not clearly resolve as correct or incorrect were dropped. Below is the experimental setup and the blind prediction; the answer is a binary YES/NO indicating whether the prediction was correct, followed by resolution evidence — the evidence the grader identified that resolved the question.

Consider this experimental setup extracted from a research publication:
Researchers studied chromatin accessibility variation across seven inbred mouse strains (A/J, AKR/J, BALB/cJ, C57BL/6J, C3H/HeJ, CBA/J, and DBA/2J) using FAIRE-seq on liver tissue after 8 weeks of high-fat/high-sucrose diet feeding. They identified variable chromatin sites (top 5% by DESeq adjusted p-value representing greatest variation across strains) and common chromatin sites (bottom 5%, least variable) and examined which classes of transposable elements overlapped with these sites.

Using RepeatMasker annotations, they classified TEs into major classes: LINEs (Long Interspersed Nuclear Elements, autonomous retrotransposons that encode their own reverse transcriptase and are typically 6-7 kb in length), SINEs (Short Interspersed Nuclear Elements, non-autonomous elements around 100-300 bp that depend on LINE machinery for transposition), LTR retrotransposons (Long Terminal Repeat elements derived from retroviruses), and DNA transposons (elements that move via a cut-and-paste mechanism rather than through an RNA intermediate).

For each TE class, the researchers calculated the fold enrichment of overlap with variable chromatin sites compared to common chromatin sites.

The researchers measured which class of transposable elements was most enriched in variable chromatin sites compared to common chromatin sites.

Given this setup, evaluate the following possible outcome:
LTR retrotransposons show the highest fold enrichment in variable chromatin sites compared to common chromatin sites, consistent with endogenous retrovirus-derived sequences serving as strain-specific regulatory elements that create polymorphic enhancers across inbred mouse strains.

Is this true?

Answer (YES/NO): NO